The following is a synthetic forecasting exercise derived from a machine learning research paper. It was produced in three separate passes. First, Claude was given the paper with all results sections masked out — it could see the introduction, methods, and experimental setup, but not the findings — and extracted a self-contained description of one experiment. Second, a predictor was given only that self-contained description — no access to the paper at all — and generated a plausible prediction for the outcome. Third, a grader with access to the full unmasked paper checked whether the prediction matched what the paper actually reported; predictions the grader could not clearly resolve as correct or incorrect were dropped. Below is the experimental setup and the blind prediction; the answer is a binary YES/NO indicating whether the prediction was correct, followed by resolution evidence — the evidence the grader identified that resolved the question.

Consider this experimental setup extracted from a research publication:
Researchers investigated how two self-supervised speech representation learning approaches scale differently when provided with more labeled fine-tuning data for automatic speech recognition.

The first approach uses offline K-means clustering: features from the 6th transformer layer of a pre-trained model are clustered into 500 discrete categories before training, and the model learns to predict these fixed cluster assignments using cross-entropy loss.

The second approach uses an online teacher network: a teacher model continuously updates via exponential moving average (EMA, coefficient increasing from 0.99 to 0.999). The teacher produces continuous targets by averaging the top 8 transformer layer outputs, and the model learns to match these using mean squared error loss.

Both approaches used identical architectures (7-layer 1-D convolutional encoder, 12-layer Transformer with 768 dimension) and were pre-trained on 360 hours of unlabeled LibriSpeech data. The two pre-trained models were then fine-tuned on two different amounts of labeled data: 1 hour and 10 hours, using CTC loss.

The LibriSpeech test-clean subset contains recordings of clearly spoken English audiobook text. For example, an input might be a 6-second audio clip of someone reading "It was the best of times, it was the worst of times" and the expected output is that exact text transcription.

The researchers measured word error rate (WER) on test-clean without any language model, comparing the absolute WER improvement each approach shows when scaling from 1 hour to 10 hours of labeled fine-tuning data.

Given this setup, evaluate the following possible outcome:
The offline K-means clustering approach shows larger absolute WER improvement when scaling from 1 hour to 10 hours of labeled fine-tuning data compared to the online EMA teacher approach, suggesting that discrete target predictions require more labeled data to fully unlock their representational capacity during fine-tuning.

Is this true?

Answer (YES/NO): YES